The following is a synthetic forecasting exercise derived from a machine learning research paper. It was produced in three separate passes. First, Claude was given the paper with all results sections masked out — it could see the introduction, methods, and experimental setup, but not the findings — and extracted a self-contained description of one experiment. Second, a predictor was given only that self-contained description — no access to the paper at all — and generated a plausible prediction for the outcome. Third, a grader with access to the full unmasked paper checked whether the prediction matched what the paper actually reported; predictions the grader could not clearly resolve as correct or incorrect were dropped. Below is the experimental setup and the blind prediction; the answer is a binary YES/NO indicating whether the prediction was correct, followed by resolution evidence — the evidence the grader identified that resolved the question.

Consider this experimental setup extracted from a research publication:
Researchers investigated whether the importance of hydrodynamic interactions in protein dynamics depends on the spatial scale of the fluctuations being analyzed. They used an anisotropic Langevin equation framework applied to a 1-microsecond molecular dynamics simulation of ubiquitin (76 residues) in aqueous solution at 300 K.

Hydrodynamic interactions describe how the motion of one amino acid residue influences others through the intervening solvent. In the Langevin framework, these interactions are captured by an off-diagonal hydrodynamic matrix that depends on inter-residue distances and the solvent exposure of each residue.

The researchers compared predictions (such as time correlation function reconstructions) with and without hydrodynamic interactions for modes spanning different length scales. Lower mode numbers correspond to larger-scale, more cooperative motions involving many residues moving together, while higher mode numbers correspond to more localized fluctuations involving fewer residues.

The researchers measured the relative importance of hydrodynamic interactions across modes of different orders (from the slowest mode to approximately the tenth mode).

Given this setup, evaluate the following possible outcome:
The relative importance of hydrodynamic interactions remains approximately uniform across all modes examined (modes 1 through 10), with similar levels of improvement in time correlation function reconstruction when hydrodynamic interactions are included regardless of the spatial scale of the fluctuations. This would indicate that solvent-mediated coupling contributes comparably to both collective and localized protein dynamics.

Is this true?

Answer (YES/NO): NO